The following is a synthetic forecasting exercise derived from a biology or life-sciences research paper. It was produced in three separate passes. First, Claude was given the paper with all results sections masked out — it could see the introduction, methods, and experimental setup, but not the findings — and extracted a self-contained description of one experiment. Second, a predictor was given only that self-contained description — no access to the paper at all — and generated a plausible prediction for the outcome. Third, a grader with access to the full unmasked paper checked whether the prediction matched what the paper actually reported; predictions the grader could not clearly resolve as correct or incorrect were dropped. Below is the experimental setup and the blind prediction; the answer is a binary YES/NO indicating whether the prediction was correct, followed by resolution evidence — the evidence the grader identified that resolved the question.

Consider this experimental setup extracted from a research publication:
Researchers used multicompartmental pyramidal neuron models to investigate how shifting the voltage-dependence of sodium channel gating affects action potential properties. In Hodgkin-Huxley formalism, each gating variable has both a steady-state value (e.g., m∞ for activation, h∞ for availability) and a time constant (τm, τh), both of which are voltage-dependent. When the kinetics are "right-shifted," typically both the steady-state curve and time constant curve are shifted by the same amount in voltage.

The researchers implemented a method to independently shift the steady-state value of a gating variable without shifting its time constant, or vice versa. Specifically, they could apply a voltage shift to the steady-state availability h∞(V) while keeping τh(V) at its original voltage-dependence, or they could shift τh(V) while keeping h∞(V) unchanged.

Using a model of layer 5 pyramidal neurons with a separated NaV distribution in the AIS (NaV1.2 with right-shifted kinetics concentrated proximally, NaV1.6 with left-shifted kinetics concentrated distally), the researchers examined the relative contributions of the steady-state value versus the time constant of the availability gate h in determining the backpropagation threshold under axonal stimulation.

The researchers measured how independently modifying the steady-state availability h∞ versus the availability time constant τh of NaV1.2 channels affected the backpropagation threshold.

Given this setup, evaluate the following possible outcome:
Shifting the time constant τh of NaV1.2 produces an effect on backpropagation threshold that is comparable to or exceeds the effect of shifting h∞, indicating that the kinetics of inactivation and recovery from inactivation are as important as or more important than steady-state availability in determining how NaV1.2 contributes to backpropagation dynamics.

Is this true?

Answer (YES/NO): YES